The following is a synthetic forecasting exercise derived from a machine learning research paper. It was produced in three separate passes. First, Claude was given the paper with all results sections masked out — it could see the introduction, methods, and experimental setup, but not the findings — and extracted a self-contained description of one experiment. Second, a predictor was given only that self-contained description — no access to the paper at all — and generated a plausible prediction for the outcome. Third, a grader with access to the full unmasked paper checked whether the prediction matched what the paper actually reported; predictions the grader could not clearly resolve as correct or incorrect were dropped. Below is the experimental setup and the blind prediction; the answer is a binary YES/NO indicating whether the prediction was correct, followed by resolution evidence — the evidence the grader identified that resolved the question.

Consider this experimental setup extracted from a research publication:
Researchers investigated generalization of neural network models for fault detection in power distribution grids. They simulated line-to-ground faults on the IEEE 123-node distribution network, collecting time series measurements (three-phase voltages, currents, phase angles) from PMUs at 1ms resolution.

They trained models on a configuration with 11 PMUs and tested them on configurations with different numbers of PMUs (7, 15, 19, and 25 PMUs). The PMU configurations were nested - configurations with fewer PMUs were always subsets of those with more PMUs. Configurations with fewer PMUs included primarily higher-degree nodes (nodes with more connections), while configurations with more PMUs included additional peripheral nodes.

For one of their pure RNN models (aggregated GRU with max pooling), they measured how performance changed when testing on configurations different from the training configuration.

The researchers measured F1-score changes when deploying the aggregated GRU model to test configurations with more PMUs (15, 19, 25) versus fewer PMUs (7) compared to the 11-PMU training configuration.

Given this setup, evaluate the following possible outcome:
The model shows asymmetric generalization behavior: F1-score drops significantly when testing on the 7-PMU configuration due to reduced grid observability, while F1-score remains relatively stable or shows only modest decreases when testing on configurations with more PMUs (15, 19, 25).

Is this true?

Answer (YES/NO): NO